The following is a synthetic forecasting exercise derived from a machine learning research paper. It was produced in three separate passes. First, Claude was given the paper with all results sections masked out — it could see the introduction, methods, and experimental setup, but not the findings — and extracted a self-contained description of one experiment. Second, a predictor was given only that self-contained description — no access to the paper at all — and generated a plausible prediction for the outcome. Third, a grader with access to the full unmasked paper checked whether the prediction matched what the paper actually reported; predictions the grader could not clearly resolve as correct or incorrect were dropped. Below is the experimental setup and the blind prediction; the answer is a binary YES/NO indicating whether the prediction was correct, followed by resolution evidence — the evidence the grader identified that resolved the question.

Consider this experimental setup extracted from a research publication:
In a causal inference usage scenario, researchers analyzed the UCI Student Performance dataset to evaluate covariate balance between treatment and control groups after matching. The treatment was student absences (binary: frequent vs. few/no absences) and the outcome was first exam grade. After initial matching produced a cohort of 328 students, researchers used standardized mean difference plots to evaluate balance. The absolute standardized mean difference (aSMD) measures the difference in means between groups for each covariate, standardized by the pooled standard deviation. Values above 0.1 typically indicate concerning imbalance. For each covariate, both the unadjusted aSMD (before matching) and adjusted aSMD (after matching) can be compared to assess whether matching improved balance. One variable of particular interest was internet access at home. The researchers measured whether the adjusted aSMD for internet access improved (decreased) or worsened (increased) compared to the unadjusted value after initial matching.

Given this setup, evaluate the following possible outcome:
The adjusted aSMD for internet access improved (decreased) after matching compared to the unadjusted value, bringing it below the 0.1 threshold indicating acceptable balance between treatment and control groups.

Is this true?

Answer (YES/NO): NO